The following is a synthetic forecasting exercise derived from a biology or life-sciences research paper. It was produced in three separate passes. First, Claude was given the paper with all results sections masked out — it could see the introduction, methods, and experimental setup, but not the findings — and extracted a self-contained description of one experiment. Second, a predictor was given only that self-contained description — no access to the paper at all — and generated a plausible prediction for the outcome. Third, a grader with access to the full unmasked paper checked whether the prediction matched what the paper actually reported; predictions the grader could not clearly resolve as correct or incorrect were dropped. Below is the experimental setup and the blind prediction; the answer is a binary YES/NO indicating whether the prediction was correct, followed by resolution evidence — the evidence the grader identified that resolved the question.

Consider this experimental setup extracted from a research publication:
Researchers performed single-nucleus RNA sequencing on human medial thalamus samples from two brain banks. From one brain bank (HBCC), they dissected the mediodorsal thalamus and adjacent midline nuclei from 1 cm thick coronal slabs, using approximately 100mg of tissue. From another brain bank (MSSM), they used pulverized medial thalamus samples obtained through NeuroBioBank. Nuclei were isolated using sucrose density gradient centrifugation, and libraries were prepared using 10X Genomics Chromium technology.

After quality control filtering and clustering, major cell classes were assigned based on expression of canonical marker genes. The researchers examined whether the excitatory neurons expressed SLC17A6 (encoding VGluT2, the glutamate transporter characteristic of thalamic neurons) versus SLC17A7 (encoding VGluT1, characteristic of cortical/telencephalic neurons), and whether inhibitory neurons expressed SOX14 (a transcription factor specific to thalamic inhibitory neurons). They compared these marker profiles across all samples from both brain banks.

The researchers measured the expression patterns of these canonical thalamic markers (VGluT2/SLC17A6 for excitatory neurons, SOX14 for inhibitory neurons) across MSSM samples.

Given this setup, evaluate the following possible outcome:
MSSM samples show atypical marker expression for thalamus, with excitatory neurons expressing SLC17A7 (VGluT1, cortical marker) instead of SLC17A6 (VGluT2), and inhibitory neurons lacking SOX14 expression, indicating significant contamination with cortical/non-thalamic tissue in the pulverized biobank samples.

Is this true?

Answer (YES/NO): NO